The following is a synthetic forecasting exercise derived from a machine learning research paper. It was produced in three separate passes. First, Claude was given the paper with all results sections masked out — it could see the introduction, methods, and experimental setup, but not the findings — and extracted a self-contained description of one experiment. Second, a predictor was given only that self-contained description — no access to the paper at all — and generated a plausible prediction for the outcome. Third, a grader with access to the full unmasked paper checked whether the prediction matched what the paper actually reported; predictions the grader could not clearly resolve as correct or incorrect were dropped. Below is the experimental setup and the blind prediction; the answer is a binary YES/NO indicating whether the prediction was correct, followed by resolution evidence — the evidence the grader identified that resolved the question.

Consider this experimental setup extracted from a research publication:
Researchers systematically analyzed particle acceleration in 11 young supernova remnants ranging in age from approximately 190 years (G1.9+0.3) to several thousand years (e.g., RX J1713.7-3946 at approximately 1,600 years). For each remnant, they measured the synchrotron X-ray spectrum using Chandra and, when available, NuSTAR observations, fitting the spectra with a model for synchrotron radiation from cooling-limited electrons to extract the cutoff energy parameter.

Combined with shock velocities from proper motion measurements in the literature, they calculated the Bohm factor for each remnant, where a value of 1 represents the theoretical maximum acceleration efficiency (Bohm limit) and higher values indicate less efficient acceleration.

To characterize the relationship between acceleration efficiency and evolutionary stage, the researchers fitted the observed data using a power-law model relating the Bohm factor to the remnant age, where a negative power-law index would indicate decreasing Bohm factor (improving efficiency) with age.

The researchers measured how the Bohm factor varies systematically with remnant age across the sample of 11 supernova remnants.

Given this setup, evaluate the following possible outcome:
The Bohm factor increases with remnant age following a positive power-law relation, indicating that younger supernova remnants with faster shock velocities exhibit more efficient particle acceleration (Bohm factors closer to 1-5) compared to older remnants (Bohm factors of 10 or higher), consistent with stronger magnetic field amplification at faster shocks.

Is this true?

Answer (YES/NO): NO